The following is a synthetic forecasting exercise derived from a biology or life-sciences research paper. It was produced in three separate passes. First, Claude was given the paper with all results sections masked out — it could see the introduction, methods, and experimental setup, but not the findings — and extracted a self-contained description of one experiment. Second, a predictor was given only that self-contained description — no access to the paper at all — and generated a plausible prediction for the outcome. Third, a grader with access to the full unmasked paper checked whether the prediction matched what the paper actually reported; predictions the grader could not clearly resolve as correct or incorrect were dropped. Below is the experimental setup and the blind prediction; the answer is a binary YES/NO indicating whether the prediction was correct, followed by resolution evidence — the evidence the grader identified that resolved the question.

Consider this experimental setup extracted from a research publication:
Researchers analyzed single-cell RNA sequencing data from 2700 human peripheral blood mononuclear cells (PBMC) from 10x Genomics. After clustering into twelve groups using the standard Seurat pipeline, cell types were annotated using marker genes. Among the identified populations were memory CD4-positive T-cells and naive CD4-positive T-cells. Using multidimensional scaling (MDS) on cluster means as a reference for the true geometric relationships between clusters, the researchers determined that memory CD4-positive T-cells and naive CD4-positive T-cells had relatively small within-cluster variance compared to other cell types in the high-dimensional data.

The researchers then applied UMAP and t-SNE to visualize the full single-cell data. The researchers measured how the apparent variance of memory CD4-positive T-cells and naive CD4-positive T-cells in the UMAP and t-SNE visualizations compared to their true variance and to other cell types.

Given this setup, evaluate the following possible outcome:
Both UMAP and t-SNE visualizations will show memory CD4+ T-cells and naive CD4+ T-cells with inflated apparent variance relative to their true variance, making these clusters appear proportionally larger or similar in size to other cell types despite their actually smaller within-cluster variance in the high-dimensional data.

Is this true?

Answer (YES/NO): YES